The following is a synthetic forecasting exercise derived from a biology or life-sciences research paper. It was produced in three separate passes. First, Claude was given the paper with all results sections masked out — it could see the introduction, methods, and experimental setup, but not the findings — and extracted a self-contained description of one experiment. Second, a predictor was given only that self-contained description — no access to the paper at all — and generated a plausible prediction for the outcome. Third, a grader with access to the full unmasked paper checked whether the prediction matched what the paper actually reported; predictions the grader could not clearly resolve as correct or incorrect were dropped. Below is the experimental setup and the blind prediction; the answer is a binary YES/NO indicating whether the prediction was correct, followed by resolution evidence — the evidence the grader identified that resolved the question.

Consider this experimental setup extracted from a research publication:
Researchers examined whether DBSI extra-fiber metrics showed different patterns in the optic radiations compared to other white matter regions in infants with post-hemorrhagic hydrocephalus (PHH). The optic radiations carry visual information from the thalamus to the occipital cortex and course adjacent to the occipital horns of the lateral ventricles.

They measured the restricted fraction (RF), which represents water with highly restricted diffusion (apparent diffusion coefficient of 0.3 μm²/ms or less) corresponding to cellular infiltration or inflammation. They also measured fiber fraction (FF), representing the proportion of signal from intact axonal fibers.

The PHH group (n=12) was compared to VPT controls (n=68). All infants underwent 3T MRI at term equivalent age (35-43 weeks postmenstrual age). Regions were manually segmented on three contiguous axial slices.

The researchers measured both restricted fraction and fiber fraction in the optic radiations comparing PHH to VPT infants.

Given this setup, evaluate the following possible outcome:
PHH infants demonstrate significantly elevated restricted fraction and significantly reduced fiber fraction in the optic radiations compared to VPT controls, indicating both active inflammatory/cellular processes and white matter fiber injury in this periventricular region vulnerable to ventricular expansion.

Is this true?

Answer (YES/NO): YES